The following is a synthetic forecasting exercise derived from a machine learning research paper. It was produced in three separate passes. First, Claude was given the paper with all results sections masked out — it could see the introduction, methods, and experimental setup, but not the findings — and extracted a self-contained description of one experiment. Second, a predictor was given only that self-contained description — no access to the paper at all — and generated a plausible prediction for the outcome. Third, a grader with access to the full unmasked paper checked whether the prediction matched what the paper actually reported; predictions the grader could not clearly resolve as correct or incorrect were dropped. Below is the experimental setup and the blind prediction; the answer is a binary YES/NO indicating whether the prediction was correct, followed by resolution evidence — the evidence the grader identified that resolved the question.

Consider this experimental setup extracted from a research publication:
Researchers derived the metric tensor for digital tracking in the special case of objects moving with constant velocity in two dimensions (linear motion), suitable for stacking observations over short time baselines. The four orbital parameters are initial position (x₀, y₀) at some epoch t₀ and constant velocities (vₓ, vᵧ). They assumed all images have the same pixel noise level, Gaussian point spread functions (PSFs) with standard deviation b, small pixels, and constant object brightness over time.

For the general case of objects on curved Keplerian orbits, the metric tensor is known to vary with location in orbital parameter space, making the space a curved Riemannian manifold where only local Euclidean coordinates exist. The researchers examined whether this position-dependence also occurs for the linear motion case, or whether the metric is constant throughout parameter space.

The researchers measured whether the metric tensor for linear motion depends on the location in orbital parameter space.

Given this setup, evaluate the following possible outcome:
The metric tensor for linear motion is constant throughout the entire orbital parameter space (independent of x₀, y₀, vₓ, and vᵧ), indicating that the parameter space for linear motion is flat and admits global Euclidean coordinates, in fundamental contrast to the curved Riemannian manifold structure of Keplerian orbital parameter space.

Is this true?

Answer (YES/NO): YES